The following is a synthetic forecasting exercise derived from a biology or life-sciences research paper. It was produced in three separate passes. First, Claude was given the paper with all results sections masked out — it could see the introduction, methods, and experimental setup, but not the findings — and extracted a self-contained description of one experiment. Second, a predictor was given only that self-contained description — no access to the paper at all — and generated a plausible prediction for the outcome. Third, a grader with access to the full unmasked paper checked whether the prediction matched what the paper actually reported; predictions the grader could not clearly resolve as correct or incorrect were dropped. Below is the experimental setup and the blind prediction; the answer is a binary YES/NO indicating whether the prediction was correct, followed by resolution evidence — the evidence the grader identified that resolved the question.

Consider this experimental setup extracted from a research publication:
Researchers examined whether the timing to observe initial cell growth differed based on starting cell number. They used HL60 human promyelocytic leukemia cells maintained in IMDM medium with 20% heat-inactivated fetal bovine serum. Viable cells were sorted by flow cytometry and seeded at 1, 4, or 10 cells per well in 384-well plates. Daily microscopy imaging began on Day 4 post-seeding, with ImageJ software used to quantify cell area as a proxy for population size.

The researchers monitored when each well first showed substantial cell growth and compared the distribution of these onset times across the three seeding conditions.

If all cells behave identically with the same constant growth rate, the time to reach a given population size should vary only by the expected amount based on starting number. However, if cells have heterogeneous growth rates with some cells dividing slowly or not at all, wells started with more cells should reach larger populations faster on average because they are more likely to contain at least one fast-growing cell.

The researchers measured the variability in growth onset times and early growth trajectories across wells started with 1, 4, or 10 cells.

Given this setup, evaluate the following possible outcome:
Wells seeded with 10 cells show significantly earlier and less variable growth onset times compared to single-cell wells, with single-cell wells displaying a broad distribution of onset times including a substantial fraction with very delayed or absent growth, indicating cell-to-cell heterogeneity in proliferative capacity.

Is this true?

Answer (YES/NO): YES